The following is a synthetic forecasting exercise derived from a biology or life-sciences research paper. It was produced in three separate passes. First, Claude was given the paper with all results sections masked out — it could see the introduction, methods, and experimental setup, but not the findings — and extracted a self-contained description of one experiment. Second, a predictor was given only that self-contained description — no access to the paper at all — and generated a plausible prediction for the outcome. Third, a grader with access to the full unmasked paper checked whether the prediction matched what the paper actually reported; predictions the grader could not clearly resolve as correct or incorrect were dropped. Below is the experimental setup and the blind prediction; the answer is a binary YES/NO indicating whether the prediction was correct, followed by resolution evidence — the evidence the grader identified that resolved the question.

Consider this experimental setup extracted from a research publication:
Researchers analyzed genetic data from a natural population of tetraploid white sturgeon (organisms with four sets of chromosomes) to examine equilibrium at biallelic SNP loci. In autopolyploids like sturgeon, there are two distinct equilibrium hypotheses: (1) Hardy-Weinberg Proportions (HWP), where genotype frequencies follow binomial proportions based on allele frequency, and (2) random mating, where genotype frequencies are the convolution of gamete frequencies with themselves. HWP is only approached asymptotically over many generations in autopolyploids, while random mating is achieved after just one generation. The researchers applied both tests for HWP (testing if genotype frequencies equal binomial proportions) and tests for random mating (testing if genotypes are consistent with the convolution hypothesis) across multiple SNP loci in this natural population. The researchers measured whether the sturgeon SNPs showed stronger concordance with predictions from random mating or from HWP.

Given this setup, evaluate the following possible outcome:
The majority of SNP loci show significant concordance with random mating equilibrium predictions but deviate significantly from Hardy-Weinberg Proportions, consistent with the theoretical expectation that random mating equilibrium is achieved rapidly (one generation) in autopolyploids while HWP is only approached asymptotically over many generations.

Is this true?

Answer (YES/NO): YES